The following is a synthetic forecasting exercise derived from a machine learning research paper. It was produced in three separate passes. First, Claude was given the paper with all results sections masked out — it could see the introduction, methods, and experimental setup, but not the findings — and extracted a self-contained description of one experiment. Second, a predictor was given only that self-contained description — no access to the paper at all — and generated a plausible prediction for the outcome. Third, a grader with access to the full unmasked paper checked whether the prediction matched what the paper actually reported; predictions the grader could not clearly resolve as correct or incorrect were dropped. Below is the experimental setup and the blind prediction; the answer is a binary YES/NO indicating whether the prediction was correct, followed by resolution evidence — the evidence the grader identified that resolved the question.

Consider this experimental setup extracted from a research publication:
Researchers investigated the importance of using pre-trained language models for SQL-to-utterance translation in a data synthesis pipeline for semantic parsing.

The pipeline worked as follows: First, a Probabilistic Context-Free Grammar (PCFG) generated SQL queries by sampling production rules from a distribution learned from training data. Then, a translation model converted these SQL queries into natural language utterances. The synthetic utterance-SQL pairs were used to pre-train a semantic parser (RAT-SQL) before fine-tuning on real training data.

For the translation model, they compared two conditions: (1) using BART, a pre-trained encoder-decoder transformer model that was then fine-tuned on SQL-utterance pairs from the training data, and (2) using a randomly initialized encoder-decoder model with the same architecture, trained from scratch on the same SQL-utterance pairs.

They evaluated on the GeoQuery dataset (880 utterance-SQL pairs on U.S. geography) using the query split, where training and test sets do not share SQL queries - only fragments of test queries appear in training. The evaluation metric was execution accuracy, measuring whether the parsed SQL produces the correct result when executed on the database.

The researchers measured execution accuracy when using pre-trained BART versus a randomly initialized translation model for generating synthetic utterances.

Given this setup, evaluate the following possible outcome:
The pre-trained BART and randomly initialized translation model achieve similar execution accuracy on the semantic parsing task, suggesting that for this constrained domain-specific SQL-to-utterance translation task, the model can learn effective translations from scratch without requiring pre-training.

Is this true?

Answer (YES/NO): NO